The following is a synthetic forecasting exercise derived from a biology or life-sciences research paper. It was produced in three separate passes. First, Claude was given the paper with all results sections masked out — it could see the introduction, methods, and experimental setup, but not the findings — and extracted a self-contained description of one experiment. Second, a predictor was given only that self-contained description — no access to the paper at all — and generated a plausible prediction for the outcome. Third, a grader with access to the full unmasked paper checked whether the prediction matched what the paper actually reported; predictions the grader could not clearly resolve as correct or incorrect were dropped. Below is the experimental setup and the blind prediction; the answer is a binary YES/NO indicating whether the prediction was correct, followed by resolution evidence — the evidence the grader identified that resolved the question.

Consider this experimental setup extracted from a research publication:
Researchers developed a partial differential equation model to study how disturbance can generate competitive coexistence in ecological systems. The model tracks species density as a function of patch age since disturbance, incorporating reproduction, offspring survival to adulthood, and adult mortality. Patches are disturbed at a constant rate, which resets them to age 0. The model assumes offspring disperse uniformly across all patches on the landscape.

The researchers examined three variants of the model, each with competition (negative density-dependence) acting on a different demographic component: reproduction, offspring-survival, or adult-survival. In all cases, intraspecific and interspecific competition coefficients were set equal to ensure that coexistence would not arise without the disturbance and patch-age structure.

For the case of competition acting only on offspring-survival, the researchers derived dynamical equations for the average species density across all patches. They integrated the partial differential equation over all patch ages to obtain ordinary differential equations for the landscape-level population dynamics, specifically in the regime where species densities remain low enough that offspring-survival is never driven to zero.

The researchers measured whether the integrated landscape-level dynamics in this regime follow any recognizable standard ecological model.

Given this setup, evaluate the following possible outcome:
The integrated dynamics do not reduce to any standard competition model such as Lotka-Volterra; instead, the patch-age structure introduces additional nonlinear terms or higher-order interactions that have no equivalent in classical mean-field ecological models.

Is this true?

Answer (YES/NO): NO